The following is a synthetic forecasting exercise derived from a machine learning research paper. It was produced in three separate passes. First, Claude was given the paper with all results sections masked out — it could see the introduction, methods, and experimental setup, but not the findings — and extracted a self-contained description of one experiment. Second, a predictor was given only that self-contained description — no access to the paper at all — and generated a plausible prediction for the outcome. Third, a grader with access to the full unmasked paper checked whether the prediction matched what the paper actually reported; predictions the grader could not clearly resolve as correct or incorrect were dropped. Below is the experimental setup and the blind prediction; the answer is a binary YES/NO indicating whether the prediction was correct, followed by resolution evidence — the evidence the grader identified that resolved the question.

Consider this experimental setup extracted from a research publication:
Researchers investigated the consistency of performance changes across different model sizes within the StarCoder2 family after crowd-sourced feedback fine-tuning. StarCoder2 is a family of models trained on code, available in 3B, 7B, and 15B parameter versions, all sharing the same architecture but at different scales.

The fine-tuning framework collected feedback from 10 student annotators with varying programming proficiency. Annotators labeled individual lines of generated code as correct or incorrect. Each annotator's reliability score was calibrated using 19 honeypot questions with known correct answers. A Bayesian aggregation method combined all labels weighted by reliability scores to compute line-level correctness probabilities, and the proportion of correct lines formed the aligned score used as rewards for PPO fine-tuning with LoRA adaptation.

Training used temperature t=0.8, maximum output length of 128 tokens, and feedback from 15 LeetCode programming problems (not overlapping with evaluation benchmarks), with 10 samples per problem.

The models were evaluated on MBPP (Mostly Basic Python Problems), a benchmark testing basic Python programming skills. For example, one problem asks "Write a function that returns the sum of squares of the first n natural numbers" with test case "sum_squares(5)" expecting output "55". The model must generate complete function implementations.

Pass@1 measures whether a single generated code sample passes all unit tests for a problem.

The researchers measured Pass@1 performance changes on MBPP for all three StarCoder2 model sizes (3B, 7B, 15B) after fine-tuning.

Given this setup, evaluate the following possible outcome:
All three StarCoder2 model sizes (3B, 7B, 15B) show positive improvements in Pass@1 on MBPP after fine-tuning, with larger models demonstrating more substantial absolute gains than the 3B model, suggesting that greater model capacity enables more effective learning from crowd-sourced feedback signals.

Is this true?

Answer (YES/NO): NO